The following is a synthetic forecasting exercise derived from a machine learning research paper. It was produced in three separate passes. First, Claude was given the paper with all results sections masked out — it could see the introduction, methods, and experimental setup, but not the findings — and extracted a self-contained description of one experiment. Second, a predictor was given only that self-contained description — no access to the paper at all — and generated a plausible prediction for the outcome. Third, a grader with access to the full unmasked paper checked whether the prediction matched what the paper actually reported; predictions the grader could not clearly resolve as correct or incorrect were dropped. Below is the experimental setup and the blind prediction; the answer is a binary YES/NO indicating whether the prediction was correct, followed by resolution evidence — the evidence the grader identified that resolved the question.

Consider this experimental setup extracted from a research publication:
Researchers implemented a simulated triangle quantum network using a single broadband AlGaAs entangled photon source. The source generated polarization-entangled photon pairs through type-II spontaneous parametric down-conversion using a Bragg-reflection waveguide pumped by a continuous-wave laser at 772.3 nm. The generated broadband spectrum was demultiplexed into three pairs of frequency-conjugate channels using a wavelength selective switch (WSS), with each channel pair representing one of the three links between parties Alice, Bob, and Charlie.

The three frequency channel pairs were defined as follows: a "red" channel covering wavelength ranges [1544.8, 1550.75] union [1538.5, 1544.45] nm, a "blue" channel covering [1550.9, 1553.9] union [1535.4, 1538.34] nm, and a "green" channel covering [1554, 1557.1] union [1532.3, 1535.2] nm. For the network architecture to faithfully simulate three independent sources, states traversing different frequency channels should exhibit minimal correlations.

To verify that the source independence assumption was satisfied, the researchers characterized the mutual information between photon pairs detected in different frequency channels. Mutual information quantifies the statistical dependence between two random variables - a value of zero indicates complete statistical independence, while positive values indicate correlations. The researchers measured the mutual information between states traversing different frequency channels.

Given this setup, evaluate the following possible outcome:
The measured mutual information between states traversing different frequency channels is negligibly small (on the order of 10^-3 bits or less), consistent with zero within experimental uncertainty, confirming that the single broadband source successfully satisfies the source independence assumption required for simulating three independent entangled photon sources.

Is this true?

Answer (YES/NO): YES